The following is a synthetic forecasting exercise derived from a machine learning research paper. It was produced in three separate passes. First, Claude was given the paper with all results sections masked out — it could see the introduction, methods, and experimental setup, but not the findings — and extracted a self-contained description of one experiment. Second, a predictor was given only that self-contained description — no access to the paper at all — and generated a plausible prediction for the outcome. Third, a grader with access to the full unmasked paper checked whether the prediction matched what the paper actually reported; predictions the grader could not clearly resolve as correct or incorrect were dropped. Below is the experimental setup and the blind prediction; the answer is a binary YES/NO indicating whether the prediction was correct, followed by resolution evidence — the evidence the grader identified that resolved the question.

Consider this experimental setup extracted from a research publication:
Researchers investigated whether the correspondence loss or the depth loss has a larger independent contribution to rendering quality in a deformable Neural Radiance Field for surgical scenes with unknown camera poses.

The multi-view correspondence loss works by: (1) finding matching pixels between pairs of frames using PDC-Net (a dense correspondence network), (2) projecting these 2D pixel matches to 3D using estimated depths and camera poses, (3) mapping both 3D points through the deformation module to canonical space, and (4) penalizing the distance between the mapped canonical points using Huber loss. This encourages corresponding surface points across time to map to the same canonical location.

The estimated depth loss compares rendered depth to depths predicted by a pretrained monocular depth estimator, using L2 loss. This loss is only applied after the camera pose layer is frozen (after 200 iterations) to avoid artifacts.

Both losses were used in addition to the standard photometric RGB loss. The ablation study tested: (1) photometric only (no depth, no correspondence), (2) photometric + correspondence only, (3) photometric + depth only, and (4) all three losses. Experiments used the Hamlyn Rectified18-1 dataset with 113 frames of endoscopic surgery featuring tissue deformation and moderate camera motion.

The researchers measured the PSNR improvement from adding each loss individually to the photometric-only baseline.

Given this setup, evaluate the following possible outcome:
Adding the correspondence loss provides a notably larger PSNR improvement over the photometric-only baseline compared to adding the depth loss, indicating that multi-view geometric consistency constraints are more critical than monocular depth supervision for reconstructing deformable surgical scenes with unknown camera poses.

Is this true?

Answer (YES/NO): NO